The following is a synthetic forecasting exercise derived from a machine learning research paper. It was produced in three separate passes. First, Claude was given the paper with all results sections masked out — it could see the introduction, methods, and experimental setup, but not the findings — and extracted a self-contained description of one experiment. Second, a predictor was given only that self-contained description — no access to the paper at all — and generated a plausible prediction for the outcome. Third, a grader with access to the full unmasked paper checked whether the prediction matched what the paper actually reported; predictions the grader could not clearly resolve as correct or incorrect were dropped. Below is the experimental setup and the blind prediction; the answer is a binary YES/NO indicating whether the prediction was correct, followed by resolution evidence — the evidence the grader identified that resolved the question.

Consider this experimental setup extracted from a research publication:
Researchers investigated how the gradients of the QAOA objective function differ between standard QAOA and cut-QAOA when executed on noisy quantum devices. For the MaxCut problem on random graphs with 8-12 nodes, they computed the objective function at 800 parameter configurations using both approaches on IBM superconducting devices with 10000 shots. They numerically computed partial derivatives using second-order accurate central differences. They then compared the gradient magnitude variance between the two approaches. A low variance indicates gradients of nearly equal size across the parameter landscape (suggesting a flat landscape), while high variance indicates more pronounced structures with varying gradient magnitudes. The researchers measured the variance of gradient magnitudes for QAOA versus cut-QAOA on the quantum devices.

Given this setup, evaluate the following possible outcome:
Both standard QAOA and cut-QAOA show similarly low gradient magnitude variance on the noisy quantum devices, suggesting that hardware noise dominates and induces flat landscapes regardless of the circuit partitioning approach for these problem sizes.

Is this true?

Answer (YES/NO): NO